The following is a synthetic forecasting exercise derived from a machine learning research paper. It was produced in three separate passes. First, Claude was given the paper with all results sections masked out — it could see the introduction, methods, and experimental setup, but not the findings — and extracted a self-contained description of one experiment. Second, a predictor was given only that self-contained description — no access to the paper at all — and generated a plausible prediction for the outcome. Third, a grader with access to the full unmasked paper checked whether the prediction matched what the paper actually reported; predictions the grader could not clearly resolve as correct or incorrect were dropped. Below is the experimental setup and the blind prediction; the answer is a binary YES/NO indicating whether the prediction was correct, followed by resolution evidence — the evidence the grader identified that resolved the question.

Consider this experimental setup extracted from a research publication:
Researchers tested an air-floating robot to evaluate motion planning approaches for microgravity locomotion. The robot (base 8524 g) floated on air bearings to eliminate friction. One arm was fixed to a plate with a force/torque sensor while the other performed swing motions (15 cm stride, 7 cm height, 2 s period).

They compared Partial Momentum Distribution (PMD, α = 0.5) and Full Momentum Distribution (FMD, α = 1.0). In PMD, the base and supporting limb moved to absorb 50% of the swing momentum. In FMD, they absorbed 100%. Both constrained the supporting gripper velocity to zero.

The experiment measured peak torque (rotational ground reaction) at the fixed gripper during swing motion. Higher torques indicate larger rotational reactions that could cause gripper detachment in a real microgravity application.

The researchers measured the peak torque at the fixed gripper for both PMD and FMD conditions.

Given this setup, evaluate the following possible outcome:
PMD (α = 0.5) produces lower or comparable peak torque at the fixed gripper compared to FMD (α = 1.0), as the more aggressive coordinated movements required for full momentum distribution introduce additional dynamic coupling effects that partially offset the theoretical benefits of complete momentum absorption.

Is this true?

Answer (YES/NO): NO